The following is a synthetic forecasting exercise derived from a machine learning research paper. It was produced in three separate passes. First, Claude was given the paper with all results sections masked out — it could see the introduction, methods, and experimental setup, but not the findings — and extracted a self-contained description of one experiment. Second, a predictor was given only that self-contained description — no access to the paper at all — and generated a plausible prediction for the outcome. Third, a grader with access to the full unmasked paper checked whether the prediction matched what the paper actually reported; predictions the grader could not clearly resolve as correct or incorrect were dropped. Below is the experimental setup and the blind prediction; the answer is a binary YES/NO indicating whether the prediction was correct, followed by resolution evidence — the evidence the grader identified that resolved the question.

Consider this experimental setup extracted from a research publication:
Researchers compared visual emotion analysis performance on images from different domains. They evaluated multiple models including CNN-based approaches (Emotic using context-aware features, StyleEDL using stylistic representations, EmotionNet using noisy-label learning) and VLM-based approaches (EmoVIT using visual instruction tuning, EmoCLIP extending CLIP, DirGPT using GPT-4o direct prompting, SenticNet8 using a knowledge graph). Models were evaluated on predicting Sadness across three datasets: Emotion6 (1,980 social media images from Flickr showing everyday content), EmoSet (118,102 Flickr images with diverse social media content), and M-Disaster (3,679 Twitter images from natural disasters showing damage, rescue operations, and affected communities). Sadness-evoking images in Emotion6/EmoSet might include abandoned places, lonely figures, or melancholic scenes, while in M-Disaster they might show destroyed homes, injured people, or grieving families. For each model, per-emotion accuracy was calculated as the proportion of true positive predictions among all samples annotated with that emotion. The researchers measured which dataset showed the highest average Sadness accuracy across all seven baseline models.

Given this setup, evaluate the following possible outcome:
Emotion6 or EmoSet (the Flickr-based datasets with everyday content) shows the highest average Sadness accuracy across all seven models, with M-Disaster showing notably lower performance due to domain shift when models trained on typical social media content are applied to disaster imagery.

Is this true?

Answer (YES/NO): YES